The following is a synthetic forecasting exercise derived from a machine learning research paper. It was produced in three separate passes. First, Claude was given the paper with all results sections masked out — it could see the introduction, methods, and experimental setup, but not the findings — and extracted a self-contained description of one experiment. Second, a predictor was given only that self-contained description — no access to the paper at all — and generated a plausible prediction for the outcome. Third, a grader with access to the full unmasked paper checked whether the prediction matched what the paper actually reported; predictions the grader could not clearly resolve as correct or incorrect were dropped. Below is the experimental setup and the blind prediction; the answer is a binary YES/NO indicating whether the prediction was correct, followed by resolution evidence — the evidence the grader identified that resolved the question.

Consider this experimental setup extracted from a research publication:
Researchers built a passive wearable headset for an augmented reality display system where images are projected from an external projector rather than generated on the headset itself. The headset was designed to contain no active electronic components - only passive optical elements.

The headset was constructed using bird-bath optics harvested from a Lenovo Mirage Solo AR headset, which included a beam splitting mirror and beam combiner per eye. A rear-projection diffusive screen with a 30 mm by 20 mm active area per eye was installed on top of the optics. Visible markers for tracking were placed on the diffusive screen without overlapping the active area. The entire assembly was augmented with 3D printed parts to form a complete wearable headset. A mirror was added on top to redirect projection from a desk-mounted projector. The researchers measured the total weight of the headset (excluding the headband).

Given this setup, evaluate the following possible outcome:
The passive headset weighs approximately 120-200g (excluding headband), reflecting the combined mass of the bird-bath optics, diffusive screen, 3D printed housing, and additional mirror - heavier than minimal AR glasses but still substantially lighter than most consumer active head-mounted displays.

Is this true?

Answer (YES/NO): YES